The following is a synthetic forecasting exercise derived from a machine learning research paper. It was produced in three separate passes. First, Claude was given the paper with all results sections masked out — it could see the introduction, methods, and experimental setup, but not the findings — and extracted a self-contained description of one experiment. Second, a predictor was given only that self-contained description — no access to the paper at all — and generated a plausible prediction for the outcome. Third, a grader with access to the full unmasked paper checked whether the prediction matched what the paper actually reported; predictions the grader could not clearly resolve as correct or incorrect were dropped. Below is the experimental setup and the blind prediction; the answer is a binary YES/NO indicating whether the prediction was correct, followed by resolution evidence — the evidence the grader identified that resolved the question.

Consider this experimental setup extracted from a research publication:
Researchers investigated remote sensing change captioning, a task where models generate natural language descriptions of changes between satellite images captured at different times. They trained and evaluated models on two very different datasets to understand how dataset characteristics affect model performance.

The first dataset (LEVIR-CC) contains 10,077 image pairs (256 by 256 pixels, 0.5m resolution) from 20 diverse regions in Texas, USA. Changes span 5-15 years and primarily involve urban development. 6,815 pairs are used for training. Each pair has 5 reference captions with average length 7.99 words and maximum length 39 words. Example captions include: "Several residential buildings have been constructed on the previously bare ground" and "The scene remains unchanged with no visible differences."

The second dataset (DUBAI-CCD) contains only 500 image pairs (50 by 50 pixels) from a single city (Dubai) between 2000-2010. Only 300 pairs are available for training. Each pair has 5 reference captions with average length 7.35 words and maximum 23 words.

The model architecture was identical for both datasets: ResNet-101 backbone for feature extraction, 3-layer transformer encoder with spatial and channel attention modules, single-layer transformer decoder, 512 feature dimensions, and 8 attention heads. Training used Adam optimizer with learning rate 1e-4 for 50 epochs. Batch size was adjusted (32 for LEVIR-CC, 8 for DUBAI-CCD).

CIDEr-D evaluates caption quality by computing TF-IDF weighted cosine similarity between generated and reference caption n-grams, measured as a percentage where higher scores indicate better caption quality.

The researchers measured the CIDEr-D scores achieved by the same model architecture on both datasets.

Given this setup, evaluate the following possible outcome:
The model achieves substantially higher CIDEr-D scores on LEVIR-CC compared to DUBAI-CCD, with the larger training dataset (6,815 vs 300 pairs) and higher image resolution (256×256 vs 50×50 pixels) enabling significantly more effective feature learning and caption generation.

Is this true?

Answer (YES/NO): YES